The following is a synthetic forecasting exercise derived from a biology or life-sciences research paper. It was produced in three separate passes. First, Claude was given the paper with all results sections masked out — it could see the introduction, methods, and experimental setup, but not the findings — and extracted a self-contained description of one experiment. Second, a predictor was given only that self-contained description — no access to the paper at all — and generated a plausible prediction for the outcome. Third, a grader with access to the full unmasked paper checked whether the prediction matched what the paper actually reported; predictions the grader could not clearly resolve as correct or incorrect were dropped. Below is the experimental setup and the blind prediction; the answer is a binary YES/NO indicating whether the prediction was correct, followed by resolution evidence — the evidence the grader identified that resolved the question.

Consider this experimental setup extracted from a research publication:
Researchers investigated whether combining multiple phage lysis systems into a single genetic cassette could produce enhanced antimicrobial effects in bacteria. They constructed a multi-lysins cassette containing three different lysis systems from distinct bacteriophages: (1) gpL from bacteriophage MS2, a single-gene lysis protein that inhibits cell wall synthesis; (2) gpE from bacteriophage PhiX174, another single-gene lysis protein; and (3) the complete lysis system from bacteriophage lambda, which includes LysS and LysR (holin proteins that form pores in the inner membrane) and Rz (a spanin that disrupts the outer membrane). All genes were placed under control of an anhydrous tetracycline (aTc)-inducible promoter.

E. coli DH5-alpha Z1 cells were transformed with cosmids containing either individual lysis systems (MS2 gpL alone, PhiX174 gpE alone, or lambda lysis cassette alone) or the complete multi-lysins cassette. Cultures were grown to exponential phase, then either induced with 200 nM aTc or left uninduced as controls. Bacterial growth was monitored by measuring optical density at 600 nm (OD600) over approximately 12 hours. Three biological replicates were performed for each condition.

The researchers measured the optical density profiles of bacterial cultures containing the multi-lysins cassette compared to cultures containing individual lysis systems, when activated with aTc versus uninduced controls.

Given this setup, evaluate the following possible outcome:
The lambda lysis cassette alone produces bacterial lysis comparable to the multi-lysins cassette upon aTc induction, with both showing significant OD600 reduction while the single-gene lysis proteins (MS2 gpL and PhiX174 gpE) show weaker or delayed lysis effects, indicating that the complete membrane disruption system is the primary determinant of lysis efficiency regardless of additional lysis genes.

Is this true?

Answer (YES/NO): NO